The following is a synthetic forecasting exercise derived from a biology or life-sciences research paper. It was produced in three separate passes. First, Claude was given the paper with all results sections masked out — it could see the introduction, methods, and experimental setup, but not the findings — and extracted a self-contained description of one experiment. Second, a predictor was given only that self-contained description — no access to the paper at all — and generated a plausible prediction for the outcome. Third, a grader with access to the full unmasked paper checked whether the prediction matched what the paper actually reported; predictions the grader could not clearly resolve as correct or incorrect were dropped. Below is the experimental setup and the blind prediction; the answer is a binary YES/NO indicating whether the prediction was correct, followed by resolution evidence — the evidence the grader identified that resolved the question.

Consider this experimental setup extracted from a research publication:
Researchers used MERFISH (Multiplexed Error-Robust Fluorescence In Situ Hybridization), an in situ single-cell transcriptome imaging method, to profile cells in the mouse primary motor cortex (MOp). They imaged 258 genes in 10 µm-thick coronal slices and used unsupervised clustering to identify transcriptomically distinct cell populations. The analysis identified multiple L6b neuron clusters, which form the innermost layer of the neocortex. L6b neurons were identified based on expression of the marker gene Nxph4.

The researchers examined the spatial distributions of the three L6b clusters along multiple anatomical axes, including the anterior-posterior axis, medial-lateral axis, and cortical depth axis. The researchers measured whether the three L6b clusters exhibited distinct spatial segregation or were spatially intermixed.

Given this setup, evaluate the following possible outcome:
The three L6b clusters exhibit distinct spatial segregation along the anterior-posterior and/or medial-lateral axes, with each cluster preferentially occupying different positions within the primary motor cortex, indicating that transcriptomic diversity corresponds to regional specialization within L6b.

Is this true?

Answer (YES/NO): NO